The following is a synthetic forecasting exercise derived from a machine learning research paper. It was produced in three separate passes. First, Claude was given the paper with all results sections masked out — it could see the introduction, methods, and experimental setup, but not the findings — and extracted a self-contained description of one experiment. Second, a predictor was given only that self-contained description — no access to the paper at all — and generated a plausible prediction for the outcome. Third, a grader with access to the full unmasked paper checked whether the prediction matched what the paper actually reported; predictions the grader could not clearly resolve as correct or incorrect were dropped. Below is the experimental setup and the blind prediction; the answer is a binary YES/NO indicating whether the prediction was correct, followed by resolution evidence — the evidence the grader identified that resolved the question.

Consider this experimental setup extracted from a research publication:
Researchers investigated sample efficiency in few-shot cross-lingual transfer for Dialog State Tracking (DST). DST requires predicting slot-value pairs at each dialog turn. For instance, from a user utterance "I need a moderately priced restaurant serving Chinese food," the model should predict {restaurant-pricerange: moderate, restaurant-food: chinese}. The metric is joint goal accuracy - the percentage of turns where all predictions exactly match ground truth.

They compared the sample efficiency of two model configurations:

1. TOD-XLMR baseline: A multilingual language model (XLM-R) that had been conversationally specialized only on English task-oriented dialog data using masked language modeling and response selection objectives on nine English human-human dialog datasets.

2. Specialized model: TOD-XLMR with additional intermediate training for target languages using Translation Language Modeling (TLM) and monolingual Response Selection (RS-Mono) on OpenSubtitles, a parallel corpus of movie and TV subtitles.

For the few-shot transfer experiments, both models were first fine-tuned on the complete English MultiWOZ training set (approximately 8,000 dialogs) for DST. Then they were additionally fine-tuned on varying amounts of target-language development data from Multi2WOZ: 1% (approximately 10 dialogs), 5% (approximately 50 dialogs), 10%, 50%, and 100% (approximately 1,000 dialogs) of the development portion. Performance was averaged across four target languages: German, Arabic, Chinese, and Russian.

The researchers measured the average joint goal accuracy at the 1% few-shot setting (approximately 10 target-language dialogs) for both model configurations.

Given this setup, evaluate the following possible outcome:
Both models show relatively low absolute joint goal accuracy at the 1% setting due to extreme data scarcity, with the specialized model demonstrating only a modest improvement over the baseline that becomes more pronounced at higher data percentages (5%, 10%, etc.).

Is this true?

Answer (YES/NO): NO